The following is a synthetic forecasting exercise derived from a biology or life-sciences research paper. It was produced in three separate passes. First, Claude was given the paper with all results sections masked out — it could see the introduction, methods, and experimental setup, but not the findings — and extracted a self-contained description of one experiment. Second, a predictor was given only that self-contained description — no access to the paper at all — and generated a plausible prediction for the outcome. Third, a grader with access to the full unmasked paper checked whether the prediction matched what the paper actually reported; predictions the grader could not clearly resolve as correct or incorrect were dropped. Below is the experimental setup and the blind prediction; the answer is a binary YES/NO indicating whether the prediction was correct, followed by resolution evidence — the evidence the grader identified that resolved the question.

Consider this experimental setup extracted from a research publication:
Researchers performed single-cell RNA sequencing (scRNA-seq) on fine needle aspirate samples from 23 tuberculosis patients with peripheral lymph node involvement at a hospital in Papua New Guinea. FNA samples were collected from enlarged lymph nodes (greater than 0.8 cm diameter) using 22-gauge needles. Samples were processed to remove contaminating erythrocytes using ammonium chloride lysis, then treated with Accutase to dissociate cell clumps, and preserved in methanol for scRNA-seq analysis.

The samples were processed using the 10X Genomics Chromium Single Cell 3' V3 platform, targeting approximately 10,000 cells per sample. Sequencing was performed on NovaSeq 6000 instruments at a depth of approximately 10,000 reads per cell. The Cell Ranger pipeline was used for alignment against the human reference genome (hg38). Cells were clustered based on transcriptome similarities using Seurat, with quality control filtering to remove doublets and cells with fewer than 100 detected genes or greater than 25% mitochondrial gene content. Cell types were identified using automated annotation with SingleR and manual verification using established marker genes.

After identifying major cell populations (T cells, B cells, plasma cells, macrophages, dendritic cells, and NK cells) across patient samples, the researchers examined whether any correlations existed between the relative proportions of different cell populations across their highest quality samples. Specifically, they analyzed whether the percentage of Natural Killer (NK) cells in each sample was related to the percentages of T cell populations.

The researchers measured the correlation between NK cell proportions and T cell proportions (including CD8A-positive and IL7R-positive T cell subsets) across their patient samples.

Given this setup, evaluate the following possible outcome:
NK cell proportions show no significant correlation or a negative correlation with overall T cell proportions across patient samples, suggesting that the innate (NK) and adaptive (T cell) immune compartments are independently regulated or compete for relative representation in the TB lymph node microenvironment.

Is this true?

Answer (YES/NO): YES